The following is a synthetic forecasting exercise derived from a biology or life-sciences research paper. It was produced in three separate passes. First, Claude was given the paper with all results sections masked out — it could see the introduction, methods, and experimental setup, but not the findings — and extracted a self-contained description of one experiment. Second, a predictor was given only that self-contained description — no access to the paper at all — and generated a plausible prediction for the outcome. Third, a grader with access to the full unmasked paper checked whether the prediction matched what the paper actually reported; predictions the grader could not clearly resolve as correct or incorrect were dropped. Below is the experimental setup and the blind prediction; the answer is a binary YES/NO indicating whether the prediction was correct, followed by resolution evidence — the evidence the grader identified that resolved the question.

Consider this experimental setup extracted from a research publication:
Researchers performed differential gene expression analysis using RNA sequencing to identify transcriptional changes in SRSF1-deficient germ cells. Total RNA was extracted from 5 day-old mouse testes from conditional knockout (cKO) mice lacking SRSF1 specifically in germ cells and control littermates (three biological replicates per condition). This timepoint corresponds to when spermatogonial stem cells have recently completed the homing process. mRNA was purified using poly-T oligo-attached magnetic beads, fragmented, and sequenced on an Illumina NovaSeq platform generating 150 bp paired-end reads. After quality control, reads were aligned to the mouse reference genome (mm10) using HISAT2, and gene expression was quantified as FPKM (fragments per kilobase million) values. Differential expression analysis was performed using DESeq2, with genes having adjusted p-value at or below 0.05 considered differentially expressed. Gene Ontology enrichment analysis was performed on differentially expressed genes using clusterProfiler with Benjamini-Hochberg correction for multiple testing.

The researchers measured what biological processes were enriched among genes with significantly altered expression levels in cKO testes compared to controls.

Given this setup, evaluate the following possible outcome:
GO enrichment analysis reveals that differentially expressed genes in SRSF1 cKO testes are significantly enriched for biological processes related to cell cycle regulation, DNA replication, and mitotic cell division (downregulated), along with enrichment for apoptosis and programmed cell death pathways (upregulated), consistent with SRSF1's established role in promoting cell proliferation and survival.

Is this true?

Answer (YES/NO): NO